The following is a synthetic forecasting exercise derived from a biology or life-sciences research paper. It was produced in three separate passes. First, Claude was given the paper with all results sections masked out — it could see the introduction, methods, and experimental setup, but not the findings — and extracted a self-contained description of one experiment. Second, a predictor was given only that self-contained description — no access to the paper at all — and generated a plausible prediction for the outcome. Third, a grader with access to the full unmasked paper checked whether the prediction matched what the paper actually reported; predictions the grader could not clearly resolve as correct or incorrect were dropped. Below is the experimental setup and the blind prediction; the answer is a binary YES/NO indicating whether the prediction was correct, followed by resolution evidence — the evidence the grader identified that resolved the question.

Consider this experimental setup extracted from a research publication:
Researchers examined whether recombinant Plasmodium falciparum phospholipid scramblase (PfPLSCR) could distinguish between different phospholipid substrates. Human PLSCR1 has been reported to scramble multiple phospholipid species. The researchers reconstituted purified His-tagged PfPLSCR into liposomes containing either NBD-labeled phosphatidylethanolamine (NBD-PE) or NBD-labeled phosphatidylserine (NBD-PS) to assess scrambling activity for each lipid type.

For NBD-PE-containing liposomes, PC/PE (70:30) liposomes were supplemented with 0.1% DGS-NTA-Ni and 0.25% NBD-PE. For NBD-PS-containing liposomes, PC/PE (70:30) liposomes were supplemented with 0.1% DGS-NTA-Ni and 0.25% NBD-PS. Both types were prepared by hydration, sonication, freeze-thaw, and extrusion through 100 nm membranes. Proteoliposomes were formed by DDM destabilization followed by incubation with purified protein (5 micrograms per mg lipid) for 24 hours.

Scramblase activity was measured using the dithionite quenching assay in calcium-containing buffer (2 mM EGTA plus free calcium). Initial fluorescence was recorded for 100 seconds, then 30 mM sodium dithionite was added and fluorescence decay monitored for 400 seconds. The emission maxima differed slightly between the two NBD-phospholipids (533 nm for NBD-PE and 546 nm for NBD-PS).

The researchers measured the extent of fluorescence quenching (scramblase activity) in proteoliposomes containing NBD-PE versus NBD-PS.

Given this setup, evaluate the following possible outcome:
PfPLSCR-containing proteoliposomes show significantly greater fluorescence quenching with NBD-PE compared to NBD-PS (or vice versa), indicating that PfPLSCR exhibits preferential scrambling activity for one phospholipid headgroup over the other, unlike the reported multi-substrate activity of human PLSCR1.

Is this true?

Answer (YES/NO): YES